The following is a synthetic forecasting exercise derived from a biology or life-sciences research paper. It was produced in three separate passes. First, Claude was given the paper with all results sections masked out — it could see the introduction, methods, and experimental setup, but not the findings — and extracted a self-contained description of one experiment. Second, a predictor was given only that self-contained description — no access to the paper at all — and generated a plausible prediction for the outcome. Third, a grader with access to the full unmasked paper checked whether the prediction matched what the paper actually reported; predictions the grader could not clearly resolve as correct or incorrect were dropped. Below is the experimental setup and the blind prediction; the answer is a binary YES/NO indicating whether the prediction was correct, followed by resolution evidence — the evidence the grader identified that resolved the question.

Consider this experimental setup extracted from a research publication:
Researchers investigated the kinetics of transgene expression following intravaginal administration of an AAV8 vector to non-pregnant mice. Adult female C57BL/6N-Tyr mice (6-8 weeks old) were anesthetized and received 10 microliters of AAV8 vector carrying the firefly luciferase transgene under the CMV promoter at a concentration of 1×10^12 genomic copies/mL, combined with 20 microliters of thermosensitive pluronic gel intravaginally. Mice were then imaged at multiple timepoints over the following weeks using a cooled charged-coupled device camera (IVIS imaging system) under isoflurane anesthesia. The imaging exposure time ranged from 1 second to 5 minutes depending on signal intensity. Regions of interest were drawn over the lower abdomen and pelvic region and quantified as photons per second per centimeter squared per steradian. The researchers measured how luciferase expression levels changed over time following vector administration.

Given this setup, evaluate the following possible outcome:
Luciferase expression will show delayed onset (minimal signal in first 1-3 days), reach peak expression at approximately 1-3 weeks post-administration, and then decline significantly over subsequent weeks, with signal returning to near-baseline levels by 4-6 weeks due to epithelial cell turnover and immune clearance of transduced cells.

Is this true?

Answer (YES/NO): NO